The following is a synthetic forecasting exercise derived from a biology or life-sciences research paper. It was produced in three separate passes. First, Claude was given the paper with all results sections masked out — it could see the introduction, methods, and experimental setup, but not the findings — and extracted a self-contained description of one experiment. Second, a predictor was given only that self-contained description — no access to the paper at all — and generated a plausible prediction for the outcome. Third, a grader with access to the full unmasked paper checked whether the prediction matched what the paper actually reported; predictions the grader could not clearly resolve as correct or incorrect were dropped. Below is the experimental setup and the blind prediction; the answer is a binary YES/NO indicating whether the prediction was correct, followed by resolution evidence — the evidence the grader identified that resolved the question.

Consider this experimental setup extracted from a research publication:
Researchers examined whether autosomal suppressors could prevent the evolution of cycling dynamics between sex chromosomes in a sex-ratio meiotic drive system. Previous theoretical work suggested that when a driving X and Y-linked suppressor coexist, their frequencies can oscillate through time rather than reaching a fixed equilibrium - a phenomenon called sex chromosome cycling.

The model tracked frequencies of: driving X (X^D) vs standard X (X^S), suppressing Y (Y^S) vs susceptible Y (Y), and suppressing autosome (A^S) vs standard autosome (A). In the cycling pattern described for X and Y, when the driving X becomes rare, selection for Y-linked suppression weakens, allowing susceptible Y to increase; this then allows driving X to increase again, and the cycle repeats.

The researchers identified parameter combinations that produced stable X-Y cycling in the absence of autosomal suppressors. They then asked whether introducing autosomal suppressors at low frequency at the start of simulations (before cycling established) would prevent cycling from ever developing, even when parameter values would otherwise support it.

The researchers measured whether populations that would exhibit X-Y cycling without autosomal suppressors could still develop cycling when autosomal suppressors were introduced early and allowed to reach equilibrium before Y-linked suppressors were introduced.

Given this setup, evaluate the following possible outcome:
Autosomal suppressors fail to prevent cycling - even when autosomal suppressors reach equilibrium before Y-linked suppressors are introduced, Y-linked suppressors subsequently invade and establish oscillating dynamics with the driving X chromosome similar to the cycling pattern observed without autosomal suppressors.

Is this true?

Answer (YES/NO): NO